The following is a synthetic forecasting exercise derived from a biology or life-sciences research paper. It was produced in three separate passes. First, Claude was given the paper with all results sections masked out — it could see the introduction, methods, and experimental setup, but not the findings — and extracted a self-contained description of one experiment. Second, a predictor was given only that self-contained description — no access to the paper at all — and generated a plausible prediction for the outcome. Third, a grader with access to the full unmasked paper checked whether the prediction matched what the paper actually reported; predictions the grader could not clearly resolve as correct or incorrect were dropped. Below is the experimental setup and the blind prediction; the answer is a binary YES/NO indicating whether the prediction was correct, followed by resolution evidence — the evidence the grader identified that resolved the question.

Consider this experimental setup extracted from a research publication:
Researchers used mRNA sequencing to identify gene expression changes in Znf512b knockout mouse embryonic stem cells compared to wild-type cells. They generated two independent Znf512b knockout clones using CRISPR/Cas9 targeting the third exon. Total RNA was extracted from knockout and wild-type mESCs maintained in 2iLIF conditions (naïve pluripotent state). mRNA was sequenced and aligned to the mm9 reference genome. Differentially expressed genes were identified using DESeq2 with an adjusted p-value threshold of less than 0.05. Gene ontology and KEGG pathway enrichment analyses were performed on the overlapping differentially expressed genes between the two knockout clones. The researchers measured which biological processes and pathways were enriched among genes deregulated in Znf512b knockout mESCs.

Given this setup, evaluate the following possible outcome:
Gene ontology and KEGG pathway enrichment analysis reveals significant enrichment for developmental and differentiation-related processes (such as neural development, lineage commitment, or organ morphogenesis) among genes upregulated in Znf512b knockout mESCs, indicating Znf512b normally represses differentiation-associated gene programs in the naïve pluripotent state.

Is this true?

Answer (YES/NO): NO